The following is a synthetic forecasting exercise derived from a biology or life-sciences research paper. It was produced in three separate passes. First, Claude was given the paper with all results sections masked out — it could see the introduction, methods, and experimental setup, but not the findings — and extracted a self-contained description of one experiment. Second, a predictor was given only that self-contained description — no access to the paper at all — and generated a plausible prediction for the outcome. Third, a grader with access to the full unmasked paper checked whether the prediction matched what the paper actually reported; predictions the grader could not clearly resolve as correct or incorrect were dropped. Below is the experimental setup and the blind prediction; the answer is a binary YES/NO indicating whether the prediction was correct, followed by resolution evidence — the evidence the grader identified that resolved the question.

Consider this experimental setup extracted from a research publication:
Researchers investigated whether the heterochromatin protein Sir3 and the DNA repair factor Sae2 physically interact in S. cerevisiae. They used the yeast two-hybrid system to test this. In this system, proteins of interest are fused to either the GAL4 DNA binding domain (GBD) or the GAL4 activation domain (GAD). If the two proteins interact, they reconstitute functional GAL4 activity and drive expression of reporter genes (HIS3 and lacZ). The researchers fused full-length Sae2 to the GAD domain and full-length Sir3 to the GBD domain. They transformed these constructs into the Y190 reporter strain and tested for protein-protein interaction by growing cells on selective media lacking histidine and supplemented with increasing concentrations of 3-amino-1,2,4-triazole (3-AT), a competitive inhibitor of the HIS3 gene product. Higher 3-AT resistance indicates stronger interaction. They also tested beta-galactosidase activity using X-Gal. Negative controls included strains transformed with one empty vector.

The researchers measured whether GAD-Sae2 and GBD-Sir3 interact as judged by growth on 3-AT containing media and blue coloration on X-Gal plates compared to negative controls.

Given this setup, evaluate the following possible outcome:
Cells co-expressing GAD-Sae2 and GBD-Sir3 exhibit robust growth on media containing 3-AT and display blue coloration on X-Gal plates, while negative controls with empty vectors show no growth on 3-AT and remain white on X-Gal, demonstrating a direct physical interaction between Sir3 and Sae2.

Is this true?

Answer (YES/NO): YES